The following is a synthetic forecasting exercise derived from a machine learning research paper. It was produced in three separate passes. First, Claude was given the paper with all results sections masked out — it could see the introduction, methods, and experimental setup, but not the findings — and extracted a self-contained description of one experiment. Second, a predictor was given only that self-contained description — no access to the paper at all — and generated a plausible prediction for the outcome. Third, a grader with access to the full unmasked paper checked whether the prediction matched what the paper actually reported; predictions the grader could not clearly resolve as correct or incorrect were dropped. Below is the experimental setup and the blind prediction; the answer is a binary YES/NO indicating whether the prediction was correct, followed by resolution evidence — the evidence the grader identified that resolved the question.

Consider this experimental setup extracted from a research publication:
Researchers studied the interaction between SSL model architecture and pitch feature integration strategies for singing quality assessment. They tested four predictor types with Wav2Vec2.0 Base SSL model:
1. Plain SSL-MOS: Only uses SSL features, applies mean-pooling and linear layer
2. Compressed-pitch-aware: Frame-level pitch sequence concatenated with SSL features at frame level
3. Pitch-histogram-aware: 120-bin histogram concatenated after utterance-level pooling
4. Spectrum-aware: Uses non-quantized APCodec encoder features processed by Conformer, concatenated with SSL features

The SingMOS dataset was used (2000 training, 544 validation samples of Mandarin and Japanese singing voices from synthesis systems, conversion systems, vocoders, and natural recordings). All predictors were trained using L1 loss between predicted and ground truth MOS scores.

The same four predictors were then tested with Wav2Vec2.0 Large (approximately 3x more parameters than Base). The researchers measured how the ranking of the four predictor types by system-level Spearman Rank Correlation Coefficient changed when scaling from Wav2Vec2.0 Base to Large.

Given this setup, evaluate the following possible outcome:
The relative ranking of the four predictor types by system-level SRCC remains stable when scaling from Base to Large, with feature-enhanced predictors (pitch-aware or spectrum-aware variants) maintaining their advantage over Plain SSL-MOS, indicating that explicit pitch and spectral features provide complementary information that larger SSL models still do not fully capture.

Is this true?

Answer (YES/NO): NO